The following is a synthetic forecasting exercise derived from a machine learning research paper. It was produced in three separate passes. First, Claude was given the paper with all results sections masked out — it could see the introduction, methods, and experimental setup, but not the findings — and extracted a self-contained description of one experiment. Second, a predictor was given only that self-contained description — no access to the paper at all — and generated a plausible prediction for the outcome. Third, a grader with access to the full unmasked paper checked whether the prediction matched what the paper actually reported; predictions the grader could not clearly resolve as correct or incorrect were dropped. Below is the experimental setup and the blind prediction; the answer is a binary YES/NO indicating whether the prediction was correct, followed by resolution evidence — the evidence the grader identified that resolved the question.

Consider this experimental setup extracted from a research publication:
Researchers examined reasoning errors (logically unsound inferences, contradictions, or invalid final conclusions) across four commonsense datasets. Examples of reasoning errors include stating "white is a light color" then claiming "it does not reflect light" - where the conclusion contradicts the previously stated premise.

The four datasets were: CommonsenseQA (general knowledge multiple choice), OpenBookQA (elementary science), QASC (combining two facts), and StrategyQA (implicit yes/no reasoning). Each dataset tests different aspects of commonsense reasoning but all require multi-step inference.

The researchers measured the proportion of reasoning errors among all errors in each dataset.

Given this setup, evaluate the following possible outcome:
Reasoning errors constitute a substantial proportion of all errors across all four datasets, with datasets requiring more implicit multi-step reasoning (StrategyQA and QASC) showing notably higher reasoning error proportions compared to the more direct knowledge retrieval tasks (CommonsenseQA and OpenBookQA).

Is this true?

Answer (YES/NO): NO